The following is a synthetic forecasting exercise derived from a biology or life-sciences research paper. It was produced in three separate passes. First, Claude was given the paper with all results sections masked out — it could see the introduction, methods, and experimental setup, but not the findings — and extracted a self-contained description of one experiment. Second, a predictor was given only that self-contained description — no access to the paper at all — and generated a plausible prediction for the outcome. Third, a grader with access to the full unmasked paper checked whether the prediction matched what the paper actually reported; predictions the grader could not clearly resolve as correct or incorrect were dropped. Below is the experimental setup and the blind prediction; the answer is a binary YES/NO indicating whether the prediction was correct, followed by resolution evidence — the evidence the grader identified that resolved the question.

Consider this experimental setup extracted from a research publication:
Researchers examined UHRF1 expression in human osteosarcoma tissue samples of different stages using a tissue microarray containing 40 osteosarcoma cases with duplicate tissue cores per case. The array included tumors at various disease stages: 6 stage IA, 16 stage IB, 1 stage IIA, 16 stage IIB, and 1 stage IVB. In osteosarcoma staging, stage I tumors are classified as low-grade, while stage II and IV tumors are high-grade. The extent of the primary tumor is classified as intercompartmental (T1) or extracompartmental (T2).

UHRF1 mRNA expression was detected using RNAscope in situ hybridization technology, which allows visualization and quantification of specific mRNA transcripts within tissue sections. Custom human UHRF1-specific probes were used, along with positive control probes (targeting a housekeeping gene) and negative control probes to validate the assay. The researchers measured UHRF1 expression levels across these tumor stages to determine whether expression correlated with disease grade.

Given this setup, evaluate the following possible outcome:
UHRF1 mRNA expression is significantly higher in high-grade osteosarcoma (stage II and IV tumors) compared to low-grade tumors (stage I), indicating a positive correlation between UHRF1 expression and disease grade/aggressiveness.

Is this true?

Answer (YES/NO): YES